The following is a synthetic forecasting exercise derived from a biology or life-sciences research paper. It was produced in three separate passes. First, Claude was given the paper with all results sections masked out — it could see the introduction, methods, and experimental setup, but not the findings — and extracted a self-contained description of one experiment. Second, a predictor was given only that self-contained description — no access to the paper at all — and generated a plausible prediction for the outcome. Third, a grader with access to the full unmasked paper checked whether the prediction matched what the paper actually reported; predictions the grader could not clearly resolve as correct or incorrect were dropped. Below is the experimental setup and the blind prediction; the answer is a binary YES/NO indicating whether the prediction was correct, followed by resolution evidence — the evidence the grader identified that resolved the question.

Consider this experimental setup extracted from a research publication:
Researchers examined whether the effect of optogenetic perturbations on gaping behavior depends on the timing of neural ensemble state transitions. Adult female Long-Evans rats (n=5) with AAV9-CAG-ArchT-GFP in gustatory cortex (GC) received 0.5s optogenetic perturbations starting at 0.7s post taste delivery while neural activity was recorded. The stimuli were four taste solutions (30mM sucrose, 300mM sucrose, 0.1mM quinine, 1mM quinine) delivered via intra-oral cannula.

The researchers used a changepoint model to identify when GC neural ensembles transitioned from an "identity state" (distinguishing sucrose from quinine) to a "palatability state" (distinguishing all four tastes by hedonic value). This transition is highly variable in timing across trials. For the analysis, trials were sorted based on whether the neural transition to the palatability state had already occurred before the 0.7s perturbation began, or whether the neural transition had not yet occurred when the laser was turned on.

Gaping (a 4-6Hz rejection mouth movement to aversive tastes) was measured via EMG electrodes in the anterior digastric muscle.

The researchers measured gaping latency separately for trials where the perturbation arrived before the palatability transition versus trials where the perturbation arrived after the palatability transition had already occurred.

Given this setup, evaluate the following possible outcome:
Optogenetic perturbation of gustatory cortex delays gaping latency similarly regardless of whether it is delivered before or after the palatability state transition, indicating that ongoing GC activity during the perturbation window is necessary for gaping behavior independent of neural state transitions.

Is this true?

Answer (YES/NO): NO